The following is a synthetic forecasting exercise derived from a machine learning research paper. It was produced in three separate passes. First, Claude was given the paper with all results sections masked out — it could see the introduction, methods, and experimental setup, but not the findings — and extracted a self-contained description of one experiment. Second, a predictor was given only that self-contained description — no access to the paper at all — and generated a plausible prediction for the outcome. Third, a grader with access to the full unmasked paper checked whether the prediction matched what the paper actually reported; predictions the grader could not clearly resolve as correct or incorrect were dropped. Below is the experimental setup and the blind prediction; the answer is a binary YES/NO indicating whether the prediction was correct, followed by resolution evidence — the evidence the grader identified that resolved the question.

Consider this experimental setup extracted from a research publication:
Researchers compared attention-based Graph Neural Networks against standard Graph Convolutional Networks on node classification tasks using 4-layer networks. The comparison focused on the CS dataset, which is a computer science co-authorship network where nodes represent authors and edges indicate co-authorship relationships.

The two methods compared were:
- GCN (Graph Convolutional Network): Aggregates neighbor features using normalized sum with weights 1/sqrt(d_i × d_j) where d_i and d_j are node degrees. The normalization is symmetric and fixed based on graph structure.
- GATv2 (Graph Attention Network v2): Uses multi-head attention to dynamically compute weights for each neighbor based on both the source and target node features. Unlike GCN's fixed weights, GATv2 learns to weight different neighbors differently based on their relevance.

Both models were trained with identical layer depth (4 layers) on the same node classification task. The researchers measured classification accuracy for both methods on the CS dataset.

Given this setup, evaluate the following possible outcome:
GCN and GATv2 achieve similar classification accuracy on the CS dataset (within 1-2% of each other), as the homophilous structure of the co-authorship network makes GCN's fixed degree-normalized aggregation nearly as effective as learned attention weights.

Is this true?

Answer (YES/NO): NO